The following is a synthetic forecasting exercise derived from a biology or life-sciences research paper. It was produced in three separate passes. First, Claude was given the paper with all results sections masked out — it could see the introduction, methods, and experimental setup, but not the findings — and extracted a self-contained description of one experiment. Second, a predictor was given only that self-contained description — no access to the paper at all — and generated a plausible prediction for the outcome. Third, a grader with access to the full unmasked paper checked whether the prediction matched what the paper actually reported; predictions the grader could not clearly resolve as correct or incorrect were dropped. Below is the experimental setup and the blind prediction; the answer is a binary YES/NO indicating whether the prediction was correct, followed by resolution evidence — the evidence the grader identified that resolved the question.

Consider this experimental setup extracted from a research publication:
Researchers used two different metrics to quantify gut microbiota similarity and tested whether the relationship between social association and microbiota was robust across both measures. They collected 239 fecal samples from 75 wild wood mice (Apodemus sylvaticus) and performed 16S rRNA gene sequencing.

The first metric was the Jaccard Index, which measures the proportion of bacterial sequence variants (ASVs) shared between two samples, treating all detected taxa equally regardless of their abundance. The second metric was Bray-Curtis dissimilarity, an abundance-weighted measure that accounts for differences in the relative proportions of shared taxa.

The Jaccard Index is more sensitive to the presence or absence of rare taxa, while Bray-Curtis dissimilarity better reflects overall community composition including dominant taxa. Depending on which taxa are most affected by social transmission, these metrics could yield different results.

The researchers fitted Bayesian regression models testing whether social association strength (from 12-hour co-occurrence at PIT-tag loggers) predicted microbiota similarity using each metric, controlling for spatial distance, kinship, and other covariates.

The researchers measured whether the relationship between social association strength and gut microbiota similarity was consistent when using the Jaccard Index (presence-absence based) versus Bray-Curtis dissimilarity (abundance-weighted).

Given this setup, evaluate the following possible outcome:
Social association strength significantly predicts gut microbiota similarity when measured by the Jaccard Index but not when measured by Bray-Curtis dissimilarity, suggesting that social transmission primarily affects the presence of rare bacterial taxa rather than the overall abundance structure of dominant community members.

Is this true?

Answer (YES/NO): NO